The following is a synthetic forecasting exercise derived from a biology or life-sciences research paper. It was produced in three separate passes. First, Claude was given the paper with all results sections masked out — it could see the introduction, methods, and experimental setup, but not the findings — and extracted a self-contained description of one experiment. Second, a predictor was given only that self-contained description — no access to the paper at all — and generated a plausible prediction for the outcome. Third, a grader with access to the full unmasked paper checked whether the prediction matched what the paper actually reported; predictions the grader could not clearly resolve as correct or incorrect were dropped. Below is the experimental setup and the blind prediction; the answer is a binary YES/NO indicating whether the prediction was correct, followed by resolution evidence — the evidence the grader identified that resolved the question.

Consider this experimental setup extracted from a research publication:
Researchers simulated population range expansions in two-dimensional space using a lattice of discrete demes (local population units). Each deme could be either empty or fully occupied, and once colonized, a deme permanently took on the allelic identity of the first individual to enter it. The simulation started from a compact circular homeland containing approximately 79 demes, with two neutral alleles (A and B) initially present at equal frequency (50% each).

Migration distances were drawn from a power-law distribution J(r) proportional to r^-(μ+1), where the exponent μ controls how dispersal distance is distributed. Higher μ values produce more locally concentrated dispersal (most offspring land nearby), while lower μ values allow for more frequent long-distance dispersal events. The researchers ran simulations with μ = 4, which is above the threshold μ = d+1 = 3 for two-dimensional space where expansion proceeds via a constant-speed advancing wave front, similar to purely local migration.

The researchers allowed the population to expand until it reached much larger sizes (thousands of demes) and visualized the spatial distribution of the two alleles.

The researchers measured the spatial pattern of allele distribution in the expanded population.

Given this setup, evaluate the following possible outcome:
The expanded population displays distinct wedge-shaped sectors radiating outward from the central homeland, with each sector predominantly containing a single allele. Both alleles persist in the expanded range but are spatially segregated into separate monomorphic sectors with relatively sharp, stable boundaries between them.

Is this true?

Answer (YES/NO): YES